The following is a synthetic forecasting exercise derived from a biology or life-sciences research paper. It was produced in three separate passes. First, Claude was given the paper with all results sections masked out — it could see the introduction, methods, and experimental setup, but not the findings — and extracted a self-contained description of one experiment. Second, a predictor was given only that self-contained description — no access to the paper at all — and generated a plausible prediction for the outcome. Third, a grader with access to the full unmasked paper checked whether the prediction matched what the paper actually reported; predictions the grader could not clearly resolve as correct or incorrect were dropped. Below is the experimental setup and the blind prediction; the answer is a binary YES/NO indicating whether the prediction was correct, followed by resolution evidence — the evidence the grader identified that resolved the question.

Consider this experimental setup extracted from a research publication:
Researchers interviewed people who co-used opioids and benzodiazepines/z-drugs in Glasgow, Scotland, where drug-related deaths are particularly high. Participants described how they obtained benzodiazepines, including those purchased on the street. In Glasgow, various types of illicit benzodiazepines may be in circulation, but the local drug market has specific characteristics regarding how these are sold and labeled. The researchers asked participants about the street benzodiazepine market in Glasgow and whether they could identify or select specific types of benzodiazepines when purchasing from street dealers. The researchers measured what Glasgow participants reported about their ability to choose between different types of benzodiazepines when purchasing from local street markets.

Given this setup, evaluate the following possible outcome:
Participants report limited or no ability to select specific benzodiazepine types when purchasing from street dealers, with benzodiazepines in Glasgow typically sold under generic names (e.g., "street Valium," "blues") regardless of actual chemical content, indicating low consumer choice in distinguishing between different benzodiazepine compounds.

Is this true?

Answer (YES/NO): YES